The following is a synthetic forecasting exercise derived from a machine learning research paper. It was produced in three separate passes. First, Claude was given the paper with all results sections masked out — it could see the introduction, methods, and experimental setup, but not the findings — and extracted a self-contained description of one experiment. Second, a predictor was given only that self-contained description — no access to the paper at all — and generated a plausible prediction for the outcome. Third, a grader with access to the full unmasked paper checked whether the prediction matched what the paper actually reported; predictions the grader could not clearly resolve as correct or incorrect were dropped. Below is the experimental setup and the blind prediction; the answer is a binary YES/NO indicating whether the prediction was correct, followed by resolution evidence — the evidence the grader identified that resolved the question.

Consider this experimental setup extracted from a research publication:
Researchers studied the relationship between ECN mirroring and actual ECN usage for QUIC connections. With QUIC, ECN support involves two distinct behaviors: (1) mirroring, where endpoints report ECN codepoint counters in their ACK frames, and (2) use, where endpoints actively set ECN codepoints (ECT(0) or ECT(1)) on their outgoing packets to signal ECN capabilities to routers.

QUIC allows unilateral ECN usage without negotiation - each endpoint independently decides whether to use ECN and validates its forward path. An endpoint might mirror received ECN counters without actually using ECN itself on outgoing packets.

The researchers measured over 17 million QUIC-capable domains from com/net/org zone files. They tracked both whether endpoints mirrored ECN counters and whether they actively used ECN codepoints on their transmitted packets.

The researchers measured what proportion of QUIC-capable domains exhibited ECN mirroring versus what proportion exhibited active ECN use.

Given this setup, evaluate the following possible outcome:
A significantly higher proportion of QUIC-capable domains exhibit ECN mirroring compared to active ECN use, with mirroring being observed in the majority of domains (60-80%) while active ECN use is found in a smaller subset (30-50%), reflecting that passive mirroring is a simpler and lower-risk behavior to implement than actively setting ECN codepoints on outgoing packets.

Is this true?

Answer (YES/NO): NO